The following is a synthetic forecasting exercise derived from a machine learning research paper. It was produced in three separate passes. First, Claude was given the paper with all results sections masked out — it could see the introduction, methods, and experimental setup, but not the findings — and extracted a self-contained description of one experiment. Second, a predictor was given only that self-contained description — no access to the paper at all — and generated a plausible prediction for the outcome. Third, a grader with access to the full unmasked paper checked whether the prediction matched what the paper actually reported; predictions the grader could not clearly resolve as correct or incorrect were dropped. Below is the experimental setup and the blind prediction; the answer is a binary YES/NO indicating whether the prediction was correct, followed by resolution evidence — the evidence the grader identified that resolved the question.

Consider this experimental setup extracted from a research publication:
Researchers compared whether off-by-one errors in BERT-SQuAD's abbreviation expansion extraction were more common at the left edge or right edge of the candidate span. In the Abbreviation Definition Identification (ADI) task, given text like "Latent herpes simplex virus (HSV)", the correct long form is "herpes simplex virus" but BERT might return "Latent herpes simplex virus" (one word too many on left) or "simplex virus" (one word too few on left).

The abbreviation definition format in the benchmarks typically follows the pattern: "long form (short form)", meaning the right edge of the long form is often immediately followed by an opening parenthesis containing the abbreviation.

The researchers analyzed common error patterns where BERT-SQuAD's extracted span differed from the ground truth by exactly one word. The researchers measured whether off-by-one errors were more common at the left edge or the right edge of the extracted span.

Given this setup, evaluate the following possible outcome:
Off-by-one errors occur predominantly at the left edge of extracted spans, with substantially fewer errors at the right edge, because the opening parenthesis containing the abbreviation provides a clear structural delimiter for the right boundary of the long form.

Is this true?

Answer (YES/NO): YES